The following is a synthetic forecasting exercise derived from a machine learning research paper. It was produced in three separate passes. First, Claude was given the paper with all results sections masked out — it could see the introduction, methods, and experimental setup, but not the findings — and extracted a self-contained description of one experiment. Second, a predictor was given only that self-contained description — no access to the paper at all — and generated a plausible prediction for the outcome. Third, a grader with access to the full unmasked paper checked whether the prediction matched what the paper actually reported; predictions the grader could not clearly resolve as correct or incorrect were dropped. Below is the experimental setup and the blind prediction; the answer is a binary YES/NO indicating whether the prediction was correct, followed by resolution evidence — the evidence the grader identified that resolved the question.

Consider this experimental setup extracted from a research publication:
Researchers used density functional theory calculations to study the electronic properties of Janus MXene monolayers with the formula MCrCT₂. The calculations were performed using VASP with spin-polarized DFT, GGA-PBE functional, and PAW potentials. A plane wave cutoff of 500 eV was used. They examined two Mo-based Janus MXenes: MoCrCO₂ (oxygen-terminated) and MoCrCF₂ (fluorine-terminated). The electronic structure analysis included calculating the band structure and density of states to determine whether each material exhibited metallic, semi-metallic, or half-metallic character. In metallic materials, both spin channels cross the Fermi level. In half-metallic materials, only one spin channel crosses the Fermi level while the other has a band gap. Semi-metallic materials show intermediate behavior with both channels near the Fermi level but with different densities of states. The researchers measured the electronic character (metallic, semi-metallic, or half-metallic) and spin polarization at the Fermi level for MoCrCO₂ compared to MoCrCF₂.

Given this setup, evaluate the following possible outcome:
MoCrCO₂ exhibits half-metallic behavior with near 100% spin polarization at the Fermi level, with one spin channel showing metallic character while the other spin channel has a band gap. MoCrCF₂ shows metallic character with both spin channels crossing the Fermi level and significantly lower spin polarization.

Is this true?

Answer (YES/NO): NO